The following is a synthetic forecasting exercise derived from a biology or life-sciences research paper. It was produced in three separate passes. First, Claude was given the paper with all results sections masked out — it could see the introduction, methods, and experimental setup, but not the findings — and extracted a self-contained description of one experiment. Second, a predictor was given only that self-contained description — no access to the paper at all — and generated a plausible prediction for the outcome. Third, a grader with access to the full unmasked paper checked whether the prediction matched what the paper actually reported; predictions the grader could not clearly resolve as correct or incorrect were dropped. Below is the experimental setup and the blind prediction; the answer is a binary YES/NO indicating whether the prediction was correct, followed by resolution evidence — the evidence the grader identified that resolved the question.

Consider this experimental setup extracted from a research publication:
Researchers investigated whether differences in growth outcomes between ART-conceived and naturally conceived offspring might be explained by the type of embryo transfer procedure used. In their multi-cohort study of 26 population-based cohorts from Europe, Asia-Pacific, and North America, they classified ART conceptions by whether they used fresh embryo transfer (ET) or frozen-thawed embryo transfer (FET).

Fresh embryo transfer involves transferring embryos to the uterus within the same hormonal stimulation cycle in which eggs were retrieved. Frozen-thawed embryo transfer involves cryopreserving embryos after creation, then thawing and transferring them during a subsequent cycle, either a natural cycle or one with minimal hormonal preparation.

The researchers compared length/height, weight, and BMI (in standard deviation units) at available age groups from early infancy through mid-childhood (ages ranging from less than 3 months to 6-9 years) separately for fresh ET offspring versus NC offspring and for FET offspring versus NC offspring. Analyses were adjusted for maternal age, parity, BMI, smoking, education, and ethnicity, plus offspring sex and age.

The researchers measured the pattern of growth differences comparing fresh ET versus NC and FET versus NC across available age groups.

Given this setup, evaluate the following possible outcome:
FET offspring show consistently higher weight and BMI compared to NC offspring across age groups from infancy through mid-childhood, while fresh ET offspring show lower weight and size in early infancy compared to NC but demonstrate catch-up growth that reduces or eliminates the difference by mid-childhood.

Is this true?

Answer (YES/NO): NO